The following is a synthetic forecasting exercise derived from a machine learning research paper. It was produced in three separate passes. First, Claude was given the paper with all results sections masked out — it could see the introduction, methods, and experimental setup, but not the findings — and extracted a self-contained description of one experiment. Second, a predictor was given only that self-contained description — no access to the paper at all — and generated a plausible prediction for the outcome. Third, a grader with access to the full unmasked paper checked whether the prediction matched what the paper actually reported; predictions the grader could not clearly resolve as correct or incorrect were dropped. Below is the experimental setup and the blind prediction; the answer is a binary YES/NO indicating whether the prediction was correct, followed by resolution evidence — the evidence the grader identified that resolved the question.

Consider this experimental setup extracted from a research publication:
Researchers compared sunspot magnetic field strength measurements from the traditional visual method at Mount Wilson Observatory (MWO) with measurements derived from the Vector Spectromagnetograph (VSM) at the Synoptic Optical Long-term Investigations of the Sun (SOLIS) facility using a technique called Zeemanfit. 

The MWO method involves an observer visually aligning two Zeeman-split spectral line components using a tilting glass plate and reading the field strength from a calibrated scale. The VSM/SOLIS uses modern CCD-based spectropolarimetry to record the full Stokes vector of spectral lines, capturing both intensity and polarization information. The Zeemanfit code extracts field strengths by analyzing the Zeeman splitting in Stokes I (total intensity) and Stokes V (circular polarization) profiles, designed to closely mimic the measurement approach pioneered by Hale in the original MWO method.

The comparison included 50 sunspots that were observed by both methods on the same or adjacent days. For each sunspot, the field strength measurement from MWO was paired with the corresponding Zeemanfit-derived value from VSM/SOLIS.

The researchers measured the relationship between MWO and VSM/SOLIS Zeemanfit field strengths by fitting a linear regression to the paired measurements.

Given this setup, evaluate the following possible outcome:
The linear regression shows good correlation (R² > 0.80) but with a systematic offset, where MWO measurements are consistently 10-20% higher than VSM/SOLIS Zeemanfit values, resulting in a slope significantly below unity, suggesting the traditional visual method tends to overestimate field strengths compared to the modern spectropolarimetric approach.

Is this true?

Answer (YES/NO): NO